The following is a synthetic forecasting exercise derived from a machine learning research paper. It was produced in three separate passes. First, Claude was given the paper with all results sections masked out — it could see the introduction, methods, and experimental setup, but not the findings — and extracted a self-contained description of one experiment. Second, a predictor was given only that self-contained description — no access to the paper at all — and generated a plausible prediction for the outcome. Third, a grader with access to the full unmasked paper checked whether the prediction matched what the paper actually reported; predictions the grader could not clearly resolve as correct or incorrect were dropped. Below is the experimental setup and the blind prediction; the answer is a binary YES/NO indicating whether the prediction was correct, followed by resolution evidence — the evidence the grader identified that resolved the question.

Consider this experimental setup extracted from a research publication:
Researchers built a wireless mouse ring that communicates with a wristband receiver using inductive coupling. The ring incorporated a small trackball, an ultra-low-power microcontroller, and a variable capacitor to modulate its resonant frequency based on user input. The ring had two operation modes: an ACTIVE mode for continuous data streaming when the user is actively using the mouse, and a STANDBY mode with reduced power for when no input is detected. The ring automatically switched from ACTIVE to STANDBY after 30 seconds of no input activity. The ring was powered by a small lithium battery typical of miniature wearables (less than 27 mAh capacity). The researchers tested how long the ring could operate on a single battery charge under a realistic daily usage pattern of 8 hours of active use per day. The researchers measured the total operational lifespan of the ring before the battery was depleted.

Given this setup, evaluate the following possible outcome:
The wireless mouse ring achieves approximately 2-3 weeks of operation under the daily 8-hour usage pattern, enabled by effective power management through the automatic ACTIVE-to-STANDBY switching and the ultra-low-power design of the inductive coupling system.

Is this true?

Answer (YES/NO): NO